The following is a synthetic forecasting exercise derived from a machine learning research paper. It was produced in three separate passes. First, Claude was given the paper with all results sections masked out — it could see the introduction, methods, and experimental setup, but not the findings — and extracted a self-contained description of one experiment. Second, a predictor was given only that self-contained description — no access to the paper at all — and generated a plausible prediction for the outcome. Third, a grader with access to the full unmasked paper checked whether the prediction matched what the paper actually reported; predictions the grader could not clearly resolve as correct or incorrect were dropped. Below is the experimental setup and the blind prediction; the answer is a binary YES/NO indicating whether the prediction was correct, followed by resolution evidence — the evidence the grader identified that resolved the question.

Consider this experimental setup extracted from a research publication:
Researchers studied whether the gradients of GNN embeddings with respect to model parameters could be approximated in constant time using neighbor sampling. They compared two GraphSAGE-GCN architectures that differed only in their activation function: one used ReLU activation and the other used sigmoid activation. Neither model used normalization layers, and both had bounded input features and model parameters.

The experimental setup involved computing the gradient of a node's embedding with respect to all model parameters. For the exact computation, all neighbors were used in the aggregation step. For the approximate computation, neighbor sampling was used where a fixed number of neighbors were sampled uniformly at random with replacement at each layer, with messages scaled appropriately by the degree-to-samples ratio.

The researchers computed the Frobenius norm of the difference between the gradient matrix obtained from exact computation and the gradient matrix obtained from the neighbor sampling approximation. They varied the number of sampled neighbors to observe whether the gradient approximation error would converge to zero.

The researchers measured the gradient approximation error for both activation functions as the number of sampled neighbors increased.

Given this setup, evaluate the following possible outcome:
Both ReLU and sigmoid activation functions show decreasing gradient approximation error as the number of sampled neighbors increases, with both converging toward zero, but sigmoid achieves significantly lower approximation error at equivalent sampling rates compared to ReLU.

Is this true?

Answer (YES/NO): NO